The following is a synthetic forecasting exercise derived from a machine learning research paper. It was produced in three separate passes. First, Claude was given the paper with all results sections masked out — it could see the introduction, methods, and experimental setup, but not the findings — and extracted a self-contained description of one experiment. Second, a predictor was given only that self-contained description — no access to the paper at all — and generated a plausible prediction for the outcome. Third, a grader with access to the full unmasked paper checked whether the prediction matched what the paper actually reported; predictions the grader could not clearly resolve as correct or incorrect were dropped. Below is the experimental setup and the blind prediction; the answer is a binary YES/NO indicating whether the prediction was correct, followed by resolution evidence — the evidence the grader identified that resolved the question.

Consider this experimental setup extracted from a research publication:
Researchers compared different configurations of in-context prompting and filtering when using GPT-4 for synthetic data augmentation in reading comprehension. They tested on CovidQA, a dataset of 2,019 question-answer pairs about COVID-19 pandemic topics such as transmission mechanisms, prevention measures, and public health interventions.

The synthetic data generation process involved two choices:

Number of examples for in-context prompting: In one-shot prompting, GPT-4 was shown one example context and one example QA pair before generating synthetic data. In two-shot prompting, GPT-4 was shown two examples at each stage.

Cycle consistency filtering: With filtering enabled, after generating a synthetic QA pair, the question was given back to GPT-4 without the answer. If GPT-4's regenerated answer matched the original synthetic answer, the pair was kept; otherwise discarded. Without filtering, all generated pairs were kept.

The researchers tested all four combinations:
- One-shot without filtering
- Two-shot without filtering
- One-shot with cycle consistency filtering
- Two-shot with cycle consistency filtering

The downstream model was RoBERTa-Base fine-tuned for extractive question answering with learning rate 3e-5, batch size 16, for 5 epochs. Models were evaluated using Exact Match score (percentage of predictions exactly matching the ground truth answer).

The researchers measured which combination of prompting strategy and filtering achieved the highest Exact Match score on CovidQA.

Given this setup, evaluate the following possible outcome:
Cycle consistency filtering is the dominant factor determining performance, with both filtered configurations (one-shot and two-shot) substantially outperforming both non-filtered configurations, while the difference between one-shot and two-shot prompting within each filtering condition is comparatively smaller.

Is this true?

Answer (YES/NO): NO